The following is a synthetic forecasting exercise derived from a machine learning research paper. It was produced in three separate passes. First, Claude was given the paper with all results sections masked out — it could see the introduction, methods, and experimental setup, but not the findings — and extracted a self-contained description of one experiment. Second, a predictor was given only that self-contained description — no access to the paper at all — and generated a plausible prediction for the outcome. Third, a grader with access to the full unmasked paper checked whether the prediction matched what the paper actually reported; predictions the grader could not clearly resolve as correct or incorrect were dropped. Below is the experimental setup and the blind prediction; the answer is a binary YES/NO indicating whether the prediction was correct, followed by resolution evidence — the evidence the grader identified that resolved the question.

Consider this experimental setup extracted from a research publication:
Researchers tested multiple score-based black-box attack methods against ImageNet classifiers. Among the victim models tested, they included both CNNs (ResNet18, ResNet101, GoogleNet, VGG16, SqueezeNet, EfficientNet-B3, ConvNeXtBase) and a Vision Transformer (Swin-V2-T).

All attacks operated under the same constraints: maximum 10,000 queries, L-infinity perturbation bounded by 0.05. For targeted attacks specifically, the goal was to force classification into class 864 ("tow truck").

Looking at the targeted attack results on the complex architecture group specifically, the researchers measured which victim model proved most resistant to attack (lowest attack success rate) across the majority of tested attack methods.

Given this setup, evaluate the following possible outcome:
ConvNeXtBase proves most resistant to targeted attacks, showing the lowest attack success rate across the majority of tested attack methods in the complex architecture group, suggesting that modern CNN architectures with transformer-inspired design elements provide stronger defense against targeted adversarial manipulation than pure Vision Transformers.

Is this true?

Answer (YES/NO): NO